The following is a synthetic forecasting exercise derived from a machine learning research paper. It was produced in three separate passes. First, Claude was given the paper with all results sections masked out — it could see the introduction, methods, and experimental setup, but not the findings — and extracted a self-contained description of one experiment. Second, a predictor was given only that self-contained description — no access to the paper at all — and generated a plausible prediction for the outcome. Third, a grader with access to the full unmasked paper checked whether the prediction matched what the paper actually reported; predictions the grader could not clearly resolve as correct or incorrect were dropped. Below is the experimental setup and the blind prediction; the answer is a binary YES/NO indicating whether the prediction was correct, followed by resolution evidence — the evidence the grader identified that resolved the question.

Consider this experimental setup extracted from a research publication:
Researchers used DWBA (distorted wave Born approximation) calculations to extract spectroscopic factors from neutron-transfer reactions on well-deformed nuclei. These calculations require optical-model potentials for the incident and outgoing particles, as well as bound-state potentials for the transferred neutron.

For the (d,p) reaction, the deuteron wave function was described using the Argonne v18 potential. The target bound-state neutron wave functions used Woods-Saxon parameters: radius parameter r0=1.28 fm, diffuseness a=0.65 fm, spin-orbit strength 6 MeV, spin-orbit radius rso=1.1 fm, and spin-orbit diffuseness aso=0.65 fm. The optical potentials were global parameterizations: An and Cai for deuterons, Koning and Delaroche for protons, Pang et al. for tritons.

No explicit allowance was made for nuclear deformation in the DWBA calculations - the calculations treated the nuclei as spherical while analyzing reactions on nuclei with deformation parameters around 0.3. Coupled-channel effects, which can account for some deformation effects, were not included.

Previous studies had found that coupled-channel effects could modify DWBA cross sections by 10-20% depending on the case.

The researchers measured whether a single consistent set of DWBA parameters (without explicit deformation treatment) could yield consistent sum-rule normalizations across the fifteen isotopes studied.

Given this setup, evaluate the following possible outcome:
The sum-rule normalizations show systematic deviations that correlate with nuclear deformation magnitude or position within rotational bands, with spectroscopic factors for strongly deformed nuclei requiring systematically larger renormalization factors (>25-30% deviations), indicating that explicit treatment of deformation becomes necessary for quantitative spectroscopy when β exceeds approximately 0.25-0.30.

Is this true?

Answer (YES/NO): NO